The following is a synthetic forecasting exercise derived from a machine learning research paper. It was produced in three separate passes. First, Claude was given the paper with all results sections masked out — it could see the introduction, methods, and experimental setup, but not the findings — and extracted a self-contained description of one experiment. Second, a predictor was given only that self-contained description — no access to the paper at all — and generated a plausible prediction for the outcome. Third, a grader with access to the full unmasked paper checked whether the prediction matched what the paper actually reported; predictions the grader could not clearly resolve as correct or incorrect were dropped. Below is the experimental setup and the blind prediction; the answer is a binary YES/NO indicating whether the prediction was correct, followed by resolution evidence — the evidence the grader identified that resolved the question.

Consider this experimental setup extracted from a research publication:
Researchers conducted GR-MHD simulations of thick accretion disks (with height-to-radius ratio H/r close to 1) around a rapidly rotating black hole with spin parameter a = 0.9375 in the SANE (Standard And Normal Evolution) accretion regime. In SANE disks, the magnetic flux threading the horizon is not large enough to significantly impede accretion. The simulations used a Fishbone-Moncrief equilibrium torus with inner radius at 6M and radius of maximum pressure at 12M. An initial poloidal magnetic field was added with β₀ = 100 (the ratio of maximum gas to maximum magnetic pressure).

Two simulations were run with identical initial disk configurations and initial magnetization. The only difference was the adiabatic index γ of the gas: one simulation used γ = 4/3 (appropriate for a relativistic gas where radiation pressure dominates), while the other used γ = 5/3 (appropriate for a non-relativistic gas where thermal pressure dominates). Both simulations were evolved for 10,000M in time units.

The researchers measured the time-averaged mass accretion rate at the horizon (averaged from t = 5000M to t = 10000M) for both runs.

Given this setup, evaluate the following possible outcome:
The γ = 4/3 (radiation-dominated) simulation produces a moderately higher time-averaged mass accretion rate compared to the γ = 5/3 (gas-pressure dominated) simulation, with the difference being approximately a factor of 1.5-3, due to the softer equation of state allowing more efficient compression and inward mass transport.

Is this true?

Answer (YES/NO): NO